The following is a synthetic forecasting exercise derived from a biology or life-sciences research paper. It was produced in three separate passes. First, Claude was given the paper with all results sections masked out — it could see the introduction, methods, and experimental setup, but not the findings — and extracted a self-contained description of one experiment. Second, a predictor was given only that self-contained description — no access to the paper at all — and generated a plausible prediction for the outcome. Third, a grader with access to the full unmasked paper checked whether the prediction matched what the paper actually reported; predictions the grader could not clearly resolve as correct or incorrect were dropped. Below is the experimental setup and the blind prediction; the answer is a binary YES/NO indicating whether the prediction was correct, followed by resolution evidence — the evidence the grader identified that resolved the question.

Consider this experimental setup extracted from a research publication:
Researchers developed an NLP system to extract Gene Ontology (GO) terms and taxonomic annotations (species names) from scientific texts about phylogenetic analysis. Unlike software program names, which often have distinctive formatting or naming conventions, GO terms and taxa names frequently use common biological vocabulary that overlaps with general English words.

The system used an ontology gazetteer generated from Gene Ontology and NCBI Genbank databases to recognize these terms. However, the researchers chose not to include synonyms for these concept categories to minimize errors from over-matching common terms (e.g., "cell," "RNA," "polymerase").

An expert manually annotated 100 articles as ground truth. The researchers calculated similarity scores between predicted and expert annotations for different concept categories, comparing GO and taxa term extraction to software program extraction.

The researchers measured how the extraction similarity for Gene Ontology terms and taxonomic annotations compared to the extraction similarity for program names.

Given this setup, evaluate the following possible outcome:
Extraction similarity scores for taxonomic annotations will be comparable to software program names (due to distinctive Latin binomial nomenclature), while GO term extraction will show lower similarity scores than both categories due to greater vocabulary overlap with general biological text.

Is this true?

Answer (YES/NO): NO